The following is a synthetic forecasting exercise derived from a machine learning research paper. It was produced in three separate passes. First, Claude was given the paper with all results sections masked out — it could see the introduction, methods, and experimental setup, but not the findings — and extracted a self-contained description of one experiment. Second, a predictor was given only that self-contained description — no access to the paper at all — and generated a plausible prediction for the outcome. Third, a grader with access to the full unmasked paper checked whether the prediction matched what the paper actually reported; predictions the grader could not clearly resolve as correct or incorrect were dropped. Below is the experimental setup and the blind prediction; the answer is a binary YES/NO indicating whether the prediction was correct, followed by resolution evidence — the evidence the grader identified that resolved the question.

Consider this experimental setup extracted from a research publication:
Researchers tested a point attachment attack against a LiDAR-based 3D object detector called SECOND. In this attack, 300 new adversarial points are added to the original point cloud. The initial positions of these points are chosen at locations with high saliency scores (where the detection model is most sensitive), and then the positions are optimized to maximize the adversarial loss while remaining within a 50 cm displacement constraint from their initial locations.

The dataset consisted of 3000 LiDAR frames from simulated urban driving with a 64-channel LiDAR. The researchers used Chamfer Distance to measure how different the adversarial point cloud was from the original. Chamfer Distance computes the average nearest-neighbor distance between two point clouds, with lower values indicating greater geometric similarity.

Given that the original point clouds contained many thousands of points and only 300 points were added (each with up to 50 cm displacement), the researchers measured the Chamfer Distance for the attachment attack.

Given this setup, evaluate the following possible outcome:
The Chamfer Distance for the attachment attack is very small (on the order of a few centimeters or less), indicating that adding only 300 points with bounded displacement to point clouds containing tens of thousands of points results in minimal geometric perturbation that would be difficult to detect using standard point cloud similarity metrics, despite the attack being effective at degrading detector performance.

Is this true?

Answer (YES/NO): YES